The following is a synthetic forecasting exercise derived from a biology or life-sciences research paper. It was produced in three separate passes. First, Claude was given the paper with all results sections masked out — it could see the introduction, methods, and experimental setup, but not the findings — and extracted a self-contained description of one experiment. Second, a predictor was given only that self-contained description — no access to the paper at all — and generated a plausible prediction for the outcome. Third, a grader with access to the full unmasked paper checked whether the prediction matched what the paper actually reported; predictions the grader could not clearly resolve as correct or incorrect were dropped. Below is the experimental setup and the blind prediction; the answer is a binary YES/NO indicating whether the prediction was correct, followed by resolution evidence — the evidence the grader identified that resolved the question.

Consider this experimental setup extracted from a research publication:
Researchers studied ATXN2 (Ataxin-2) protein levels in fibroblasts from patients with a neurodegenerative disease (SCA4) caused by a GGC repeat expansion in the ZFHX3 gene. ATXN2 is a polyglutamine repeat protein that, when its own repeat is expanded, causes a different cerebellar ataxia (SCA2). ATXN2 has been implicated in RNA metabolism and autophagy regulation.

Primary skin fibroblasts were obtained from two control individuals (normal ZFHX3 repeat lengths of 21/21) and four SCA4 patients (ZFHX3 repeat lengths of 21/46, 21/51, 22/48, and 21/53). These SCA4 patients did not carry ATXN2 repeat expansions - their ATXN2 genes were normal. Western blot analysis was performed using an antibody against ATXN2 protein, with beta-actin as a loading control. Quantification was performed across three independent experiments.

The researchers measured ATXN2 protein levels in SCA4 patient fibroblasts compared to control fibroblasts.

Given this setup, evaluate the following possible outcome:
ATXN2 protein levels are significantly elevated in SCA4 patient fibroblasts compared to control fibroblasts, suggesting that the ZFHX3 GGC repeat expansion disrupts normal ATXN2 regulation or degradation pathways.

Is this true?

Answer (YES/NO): YES